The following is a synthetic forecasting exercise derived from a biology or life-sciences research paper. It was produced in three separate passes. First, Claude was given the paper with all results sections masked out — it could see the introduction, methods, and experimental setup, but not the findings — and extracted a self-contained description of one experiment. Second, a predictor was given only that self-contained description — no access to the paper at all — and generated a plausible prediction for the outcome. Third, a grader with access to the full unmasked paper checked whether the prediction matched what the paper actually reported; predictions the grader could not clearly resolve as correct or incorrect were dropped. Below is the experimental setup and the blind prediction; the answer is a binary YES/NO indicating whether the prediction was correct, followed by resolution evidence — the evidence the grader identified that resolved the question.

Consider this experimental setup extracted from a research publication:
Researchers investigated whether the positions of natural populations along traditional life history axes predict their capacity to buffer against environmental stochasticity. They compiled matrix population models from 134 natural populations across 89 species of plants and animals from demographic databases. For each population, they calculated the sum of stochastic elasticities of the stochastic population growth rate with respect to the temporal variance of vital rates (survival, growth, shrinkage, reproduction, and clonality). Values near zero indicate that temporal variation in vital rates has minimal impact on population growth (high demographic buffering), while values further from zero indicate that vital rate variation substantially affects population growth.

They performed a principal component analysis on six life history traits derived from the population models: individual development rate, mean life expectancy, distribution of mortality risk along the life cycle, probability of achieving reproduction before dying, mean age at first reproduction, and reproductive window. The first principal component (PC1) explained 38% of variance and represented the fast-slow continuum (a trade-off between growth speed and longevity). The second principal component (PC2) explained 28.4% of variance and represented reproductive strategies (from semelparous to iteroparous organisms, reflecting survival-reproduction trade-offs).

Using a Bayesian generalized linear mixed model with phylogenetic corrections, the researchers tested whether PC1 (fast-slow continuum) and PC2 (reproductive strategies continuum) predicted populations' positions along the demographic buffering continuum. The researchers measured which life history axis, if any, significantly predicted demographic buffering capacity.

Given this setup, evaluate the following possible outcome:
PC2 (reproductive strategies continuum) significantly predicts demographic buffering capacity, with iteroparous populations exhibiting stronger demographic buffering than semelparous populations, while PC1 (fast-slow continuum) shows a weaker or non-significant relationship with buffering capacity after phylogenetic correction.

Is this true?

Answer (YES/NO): NO